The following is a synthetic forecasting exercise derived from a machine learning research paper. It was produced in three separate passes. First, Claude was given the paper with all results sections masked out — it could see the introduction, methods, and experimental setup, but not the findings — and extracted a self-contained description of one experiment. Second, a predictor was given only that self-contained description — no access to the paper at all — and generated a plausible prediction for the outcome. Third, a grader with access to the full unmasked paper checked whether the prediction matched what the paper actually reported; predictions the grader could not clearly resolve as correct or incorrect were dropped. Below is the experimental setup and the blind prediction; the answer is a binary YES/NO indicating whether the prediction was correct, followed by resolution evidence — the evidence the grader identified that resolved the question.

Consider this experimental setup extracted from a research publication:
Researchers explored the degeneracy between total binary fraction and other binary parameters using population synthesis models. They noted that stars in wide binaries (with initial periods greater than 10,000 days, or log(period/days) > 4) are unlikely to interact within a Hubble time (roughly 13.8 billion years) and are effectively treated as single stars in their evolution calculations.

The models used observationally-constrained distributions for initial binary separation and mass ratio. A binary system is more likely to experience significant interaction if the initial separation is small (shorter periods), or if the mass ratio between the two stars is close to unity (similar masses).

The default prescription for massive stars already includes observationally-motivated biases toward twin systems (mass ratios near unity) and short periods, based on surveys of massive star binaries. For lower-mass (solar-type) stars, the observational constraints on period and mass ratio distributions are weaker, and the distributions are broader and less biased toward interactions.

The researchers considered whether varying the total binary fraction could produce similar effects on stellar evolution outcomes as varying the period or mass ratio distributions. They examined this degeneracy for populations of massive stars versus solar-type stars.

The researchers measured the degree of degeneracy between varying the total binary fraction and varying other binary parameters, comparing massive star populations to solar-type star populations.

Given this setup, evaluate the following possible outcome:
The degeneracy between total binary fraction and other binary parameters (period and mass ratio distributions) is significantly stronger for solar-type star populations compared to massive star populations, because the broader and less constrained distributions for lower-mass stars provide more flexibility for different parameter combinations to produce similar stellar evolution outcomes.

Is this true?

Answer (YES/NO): YES